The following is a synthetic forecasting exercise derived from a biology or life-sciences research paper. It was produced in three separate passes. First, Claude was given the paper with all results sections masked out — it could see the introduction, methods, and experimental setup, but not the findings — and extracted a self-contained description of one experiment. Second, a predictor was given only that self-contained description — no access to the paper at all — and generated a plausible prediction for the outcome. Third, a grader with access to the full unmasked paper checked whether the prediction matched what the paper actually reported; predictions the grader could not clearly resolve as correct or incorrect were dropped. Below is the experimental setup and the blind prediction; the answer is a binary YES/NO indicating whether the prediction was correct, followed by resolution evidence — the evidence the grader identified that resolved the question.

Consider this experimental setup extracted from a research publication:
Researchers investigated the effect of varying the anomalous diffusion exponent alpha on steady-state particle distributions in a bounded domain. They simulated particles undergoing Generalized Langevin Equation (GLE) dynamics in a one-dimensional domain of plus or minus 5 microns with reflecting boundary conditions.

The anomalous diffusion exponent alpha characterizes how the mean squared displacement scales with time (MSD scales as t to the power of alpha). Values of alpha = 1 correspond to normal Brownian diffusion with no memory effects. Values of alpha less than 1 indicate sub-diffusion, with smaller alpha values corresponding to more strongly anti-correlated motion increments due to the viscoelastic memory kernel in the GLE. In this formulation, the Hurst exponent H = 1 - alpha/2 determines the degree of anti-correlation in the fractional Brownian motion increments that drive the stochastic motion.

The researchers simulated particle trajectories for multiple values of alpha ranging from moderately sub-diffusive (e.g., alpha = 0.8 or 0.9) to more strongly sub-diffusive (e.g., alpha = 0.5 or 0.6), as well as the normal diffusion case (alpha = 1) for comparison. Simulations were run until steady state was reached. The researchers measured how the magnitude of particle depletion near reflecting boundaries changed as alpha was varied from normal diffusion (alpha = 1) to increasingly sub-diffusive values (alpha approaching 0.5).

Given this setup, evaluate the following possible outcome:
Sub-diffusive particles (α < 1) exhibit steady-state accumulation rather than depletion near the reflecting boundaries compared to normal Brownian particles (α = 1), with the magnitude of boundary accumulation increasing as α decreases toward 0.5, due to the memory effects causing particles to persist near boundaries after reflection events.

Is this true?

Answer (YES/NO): NO